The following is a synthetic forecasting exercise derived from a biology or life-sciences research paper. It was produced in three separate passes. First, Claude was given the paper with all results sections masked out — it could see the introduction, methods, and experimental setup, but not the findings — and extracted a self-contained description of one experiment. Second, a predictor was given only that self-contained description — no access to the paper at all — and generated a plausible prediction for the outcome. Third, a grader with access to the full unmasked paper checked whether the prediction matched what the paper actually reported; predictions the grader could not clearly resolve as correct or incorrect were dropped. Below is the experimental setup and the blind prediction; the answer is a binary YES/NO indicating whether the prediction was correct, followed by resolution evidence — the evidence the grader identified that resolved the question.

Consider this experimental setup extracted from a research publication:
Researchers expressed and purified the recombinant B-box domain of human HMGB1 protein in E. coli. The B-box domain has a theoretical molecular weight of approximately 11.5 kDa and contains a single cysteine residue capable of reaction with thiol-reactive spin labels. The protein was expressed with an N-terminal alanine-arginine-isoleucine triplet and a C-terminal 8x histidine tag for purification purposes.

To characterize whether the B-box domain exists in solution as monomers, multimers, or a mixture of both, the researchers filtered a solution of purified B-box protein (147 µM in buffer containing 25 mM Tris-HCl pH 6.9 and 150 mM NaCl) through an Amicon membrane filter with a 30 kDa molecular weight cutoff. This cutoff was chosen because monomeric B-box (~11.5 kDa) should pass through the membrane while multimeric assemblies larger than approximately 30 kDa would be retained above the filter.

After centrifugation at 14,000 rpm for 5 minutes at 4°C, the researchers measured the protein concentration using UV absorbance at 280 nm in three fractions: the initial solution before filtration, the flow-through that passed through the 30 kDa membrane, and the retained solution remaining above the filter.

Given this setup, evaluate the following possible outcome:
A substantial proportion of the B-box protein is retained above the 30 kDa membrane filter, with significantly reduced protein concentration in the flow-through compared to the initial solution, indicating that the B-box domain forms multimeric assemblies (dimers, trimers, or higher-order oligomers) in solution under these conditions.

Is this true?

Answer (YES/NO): YES